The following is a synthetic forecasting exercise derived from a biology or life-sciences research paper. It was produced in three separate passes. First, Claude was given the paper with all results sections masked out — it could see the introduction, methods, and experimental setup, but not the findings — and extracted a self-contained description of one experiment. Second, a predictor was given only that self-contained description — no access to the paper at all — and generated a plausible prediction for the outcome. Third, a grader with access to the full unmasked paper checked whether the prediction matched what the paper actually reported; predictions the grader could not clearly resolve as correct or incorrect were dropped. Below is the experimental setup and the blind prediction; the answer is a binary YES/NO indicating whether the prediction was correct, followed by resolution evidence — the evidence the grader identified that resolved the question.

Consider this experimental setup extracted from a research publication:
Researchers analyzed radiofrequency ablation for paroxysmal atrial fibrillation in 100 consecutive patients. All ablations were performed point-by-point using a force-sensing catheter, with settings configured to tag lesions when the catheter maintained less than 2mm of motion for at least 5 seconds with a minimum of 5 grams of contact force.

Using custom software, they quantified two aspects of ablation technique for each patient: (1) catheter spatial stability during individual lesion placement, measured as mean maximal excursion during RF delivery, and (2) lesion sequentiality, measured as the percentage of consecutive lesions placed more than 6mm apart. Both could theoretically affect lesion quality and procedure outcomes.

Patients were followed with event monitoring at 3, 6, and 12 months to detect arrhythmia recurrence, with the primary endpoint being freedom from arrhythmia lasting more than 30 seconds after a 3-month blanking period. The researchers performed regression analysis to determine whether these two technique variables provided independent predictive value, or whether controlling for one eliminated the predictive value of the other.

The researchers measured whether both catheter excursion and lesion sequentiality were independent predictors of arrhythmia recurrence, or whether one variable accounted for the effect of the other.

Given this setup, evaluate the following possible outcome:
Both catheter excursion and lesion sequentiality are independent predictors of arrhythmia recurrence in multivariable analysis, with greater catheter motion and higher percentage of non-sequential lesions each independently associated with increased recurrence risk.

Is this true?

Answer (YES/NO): YES